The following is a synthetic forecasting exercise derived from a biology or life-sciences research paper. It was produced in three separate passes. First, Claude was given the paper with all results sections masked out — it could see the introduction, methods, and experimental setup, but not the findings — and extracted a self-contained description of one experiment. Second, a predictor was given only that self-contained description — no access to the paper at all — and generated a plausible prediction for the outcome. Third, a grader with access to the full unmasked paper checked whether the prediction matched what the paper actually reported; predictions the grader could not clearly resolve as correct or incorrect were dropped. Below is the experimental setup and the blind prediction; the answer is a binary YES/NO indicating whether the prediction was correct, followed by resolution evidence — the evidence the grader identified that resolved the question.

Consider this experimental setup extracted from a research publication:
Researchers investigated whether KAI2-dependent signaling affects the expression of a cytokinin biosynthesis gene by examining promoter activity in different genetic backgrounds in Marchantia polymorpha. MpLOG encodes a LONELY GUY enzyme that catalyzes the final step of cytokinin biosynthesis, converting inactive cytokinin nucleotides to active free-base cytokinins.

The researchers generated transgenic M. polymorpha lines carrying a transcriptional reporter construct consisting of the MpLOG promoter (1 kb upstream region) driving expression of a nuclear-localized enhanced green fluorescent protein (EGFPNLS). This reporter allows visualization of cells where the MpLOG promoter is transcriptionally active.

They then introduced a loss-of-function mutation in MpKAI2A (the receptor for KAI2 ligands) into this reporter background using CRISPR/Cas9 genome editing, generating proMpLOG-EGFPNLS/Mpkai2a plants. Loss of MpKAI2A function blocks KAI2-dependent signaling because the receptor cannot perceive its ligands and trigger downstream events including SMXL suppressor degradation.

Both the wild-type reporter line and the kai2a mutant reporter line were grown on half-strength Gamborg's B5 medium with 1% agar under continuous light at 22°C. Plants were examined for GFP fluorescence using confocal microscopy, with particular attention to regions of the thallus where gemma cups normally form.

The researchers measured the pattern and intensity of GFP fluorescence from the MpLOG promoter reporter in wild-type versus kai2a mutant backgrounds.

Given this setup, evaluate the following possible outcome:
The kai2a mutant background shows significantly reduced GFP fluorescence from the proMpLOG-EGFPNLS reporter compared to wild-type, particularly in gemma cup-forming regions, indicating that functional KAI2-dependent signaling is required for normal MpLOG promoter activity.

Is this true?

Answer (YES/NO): YES